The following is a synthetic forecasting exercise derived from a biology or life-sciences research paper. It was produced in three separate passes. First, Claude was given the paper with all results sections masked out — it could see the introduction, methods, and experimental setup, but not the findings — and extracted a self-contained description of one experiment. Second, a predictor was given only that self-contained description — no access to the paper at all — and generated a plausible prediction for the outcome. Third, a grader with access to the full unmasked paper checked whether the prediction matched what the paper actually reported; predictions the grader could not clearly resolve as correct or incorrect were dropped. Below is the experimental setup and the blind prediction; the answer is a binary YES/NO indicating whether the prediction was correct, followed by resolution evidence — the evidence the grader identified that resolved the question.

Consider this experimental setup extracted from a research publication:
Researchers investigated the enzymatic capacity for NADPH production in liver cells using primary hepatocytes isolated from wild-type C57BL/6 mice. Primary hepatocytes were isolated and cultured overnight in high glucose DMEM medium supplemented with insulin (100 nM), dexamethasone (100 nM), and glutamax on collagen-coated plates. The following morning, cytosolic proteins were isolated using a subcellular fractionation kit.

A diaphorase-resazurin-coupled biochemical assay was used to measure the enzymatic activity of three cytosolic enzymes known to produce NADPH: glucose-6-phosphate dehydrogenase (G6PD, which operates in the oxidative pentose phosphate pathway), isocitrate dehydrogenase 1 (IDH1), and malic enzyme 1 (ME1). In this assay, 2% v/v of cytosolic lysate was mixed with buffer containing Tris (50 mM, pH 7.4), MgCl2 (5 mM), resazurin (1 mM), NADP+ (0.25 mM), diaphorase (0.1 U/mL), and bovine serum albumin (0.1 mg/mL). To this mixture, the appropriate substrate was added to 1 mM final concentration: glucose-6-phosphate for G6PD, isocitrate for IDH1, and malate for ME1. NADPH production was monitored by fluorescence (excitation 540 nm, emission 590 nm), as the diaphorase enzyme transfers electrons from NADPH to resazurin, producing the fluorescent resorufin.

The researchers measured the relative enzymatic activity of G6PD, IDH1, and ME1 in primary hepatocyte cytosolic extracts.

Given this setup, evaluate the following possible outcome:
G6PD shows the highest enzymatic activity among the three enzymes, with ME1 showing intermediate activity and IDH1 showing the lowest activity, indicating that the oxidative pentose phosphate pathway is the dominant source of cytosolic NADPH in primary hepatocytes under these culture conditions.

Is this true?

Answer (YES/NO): NO